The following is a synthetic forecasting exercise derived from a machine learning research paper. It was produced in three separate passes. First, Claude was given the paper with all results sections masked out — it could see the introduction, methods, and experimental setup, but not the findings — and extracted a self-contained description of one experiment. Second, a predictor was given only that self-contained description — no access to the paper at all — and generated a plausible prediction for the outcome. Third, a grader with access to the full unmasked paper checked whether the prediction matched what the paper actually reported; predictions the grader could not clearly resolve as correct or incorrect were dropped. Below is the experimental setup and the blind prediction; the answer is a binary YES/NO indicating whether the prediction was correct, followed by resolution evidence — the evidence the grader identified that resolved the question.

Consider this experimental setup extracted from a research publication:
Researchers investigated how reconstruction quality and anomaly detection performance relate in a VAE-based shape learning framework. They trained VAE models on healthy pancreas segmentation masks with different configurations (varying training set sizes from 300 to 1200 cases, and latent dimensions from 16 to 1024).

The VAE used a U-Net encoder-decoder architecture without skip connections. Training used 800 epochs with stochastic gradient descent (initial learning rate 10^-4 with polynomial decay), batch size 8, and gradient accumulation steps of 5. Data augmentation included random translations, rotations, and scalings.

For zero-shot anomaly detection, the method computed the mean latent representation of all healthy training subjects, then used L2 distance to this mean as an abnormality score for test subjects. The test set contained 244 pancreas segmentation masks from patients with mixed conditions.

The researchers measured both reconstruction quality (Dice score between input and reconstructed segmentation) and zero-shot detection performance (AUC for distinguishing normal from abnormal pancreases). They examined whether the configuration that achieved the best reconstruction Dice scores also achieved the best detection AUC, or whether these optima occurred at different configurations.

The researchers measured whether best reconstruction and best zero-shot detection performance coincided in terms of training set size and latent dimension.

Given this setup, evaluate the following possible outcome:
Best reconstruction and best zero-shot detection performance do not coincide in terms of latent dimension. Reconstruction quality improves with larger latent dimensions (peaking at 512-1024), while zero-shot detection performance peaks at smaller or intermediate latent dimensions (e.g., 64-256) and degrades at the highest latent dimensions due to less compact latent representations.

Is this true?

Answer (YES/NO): NO